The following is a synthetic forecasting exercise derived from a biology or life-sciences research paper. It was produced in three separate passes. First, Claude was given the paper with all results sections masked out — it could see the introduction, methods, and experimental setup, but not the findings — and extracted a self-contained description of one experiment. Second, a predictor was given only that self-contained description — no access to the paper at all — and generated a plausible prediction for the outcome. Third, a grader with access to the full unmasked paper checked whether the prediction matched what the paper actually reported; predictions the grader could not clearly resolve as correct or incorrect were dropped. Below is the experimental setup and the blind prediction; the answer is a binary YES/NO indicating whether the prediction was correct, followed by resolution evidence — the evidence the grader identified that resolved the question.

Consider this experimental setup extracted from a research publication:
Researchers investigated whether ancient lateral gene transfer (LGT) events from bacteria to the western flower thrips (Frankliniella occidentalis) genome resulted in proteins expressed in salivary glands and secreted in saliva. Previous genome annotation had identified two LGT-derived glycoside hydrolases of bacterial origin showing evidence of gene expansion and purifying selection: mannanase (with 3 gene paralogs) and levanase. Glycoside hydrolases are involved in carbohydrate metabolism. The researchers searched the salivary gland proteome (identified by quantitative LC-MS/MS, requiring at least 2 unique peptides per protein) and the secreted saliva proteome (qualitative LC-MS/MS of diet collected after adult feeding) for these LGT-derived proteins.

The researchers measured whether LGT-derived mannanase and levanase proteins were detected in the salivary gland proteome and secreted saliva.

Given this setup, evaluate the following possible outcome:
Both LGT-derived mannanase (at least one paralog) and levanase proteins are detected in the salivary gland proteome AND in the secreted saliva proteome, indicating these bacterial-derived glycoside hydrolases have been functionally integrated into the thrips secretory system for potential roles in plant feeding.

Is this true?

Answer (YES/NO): NO